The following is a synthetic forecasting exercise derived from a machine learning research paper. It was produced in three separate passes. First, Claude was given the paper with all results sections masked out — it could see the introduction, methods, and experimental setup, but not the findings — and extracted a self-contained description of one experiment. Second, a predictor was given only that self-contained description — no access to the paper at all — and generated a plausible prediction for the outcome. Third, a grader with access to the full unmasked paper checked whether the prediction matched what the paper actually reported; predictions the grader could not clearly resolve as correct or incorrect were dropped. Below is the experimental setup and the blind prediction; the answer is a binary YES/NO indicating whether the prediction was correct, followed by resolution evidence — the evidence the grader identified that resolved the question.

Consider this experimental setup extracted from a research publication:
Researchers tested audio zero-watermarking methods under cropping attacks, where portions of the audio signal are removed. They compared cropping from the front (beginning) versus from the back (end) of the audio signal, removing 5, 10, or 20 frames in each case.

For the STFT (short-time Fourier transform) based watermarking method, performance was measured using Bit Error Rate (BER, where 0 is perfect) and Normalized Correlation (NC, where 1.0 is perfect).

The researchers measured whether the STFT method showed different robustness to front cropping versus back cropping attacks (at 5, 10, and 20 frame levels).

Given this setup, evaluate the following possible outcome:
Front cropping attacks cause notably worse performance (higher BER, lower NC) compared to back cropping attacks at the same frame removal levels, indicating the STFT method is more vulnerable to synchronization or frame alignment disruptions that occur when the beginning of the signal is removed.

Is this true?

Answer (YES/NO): NO